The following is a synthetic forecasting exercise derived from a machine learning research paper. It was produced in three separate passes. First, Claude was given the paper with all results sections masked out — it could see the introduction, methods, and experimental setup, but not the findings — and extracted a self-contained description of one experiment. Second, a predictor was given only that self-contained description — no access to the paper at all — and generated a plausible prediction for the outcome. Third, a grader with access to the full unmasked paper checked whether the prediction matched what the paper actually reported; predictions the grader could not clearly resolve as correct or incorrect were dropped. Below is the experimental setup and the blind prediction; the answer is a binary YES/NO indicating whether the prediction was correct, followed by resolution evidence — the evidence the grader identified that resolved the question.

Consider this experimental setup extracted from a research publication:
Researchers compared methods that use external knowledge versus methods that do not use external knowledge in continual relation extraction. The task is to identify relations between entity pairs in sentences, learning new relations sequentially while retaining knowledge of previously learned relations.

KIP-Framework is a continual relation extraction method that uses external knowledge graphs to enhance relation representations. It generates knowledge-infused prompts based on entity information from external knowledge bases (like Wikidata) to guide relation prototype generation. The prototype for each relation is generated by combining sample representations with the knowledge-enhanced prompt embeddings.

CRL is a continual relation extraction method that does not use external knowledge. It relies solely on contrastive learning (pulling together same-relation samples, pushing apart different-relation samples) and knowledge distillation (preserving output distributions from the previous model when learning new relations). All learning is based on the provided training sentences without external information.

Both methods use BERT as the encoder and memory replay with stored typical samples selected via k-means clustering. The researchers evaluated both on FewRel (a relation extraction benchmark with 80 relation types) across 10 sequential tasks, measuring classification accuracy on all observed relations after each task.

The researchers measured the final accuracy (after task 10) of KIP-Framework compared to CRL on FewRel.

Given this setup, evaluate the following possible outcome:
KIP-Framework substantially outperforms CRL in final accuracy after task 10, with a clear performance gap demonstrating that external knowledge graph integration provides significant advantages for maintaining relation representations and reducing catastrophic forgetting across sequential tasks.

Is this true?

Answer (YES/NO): NO